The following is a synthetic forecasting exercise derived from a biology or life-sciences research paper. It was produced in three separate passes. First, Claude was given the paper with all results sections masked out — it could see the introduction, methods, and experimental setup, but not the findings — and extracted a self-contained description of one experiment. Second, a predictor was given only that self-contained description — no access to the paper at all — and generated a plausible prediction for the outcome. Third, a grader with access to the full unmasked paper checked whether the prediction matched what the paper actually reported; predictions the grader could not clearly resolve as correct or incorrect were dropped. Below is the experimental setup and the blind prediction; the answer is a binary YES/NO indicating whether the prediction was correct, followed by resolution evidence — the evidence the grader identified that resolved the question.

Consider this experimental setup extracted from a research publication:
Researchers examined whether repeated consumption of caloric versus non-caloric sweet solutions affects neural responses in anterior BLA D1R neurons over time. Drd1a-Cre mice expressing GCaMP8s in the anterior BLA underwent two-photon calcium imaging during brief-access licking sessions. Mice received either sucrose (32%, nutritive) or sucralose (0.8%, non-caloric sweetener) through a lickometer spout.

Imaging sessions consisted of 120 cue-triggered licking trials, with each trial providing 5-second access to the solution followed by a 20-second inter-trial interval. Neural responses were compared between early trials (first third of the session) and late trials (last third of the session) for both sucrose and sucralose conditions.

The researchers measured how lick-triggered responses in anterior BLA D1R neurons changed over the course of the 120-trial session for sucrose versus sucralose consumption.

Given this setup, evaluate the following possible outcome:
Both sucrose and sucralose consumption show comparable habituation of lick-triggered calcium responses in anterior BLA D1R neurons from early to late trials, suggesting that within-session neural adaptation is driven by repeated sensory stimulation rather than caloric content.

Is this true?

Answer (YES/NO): NO